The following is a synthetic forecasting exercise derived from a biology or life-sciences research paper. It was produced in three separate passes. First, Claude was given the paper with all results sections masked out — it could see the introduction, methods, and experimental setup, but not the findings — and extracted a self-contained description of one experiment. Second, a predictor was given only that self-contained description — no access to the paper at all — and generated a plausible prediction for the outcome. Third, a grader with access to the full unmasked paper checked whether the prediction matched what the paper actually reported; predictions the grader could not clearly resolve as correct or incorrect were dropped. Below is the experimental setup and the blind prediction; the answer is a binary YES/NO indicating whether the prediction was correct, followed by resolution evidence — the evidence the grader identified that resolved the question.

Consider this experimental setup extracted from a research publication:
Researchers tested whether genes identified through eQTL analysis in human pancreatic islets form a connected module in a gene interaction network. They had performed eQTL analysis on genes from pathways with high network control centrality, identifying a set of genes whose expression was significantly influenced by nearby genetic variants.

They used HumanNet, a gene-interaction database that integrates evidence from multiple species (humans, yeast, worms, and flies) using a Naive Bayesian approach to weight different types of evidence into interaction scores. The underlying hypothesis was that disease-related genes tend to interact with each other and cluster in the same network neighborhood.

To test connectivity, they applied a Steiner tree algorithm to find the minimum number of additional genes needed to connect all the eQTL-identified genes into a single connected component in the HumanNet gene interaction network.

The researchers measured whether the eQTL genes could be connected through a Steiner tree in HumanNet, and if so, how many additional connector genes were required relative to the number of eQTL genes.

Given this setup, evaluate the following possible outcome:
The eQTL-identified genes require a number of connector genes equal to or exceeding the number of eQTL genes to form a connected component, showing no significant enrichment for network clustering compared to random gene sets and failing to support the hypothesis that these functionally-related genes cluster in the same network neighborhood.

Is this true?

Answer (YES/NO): NO